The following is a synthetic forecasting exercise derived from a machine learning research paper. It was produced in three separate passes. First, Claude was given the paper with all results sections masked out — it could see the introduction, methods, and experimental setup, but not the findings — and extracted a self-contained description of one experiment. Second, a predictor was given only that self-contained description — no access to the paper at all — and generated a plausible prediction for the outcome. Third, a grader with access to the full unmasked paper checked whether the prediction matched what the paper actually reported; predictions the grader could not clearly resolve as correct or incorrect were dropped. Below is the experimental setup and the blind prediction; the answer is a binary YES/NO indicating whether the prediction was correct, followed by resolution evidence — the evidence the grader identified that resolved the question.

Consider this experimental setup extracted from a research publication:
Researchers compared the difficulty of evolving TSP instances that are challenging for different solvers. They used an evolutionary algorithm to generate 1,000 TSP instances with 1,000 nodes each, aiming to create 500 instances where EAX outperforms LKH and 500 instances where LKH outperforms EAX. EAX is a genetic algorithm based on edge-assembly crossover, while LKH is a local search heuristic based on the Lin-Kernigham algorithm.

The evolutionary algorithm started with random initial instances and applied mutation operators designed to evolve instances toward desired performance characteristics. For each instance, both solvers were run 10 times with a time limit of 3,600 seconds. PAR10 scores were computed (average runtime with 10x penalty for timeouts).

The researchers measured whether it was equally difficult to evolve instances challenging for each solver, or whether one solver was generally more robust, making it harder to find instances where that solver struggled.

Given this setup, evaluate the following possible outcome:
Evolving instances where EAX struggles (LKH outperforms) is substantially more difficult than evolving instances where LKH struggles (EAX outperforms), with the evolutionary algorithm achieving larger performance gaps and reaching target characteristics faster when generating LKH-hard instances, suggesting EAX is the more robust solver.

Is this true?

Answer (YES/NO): YES